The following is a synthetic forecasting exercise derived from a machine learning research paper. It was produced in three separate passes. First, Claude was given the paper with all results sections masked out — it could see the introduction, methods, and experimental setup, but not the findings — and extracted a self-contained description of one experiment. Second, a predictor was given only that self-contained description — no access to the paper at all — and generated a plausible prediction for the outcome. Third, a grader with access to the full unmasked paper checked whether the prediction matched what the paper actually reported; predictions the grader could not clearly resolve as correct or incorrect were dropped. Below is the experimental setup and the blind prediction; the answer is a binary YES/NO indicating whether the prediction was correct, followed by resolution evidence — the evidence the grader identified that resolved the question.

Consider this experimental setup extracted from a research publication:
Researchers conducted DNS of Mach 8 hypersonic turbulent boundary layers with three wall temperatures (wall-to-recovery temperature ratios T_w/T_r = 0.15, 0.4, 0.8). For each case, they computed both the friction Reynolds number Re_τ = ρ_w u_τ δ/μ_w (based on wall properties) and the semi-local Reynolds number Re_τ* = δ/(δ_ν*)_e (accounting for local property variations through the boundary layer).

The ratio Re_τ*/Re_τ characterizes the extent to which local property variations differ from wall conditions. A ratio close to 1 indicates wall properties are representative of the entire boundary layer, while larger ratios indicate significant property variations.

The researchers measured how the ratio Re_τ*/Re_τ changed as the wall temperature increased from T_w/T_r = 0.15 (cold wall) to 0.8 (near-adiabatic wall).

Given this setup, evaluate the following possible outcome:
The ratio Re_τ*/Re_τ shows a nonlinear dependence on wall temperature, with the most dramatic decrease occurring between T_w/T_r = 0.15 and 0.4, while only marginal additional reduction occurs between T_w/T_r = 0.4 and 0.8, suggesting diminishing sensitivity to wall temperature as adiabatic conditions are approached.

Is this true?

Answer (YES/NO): NO